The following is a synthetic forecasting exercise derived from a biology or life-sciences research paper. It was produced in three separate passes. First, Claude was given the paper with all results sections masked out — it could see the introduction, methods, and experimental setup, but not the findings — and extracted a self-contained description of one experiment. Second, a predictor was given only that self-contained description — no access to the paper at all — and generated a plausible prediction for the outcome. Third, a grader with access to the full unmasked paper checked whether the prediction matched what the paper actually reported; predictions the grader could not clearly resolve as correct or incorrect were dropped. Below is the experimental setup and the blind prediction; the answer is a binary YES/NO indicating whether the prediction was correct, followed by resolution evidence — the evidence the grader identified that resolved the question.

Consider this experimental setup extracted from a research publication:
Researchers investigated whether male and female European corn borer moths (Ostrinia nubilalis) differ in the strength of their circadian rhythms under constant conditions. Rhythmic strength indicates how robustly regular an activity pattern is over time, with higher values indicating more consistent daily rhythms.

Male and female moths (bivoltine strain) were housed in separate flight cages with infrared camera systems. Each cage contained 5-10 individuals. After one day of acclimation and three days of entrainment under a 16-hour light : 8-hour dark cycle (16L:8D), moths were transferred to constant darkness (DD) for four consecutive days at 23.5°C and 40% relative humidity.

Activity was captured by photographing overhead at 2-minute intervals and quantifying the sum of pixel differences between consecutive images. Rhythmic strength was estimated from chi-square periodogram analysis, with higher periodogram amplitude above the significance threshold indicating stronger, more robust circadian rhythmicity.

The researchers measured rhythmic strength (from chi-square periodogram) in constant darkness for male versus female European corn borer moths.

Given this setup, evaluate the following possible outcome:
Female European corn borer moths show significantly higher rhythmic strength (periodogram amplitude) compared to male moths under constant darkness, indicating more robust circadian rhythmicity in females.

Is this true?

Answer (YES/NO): NO